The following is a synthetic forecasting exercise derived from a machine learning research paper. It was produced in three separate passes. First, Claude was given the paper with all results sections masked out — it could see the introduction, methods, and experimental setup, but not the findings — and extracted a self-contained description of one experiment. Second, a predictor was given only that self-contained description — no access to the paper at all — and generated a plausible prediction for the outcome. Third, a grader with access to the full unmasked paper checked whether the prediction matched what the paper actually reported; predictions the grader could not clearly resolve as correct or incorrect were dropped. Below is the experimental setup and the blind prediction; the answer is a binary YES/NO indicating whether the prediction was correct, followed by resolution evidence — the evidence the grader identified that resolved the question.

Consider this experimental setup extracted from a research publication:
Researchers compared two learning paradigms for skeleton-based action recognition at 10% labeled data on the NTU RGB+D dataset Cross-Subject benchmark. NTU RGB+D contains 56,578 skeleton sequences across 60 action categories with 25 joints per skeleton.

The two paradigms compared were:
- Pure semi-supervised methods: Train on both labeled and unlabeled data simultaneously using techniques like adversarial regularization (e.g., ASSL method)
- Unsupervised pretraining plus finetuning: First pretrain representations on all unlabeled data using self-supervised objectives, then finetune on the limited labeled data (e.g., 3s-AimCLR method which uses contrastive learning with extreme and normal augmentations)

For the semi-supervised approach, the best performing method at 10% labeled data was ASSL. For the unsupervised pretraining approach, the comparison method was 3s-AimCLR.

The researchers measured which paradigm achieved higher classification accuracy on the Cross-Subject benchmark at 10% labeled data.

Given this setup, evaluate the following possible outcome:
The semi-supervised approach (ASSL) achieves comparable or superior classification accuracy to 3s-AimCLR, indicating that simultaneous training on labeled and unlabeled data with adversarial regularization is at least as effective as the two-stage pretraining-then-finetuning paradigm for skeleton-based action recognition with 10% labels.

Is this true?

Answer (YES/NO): NO